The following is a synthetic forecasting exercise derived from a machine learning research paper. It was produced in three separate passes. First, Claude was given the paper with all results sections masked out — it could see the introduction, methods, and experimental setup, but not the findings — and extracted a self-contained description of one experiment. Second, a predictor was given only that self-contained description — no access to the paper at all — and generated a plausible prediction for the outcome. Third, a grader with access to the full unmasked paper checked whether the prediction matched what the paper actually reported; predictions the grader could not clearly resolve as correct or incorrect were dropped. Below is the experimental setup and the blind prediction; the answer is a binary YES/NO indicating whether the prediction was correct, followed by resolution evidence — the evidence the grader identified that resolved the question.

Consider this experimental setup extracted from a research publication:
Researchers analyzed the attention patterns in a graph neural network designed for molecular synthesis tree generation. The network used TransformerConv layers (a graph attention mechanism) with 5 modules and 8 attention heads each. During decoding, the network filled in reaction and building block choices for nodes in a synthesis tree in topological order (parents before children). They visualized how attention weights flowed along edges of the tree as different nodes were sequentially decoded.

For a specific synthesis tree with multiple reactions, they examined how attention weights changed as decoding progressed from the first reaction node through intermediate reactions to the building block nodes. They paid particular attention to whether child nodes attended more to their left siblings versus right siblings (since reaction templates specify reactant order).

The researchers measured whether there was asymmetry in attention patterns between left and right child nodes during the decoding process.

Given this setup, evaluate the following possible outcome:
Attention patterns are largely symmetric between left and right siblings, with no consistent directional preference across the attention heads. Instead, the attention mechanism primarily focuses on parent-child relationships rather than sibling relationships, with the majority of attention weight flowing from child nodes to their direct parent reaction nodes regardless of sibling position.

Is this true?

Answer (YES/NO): NO